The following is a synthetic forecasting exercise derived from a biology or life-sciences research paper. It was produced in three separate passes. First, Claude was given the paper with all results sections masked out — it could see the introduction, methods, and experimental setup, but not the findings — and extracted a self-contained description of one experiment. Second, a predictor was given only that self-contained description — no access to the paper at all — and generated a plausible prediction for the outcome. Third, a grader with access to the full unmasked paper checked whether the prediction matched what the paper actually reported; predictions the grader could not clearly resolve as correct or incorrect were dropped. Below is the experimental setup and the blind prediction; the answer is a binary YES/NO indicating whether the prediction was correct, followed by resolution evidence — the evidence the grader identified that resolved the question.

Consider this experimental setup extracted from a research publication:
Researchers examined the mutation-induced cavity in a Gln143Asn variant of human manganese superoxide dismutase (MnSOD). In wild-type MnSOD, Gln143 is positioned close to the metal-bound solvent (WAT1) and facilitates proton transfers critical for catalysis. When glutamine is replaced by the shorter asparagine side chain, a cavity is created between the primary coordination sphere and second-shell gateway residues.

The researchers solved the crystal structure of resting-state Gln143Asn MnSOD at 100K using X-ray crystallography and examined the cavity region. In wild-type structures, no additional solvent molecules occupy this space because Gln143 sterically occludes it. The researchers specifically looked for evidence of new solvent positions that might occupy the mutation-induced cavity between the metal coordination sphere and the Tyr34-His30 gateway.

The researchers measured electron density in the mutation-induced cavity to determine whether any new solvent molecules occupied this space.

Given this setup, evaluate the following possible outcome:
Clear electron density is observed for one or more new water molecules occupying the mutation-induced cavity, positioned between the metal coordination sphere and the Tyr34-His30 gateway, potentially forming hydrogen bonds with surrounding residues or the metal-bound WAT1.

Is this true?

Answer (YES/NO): YES